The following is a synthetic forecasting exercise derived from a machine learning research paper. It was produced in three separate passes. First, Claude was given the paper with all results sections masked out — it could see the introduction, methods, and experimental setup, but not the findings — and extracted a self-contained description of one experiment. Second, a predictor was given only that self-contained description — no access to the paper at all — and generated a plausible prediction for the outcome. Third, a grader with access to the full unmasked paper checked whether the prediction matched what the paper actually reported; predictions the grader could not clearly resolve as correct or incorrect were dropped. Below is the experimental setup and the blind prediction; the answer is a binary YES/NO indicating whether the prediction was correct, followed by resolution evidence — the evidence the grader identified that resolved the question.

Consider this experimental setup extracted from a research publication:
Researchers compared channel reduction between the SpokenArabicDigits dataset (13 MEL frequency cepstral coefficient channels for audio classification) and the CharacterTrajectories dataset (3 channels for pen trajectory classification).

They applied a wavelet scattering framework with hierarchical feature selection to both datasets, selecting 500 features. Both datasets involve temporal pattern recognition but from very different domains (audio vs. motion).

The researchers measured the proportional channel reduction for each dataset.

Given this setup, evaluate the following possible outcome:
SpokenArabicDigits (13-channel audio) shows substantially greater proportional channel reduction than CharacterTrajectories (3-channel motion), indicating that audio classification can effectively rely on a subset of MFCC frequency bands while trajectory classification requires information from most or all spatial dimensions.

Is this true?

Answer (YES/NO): YES